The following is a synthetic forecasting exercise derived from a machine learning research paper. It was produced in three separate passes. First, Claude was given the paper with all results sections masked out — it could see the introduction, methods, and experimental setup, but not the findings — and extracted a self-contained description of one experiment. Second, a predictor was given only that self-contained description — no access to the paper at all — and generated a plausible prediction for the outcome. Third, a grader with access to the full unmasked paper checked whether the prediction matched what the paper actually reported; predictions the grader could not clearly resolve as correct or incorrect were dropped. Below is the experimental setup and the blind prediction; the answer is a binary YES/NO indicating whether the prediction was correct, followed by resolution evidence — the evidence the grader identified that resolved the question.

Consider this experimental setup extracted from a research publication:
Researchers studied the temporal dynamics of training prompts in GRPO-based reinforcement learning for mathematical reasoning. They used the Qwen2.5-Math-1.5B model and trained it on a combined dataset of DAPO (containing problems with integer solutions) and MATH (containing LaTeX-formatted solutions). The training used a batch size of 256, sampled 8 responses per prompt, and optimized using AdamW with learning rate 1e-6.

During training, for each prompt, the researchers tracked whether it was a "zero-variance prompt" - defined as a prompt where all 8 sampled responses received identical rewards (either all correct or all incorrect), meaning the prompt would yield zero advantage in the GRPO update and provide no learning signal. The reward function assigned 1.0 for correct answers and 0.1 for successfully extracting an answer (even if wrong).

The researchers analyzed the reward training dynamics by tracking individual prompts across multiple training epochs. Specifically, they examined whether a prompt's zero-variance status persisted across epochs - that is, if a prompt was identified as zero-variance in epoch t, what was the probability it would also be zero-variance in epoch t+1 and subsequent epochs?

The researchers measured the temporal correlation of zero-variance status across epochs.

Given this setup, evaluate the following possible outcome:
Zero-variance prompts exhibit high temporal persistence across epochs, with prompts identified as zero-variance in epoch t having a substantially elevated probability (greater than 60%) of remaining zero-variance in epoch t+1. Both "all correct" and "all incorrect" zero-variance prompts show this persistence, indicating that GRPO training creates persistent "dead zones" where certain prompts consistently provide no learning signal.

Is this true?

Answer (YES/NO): YES